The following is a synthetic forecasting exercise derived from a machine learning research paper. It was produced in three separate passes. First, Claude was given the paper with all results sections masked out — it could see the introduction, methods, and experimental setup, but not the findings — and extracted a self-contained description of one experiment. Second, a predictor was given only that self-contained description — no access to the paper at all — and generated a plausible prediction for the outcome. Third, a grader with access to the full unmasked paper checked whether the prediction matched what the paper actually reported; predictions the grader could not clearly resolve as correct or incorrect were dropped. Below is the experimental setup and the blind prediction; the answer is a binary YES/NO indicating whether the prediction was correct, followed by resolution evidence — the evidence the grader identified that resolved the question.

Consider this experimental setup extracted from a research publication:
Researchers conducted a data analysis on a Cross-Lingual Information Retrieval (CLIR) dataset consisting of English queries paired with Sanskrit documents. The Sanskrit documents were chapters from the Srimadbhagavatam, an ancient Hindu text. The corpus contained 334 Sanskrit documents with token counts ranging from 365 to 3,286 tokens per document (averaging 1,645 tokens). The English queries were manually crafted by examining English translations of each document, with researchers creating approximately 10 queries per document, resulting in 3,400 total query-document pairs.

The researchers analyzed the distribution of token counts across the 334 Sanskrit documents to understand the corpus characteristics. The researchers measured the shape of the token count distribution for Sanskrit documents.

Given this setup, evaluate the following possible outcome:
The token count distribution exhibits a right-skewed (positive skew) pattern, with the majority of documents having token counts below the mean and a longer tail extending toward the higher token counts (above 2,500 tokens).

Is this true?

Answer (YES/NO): YES